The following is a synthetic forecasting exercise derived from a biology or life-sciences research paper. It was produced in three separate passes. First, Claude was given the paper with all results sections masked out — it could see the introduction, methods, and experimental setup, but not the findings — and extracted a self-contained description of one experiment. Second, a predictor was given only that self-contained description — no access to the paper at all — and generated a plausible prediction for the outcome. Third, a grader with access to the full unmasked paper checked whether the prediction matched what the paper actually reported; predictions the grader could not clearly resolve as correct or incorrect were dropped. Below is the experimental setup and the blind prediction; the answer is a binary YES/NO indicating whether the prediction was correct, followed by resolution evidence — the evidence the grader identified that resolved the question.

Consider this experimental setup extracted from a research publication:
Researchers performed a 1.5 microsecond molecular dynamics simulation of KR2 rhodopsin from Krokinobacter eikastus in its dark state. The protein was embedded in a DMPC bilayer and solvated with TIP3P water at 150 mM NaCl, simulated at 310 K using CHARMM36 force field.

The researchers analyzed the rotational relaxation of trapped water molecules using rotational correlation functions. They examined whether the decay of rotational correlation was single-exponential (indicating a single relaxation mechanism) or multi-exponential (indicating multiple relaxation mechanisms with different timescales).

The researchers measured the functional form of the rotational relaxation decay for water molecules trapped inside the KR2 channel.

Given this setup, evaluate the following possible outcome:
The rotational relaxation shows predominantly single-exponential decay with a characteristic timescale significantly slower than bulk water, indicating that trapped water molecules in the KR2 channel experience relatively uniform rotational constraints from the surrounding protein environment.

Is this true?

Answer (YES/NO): NO